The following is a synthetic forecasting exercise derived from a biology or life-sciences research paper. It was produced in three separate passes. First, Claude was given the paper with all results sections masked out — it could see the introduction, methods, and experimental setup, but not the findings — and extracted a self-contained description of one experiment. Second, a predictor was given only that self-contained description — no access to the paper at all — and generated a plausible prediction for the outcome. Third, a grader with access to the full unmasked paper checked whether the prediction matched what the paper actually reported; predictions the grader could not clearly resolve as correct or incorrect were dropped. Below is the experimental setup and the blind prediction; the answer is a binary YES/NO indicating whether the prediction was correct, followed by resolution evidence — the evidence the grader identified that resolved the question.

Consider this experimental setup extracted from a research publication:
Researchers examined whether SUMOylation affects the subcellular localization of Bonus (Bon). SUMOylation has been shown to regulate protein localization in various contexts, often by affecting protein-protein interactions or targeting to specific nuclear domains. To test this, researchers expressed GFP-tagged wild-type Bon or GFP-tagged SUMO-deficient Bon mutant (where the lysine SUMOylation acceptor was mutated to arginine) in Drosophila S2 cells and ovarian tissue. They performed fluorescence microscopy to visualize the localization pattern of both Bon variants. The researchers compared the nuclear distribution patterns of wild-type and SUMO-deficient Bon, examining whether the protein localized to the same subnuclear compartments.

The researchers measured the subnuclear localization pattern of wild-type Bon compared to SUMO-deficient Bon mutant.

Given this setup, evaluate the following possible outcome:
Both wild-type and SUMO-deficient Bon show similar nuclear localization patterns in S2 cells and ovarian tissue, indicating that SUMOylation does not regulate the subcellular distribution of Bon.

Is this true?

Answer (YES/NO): NO